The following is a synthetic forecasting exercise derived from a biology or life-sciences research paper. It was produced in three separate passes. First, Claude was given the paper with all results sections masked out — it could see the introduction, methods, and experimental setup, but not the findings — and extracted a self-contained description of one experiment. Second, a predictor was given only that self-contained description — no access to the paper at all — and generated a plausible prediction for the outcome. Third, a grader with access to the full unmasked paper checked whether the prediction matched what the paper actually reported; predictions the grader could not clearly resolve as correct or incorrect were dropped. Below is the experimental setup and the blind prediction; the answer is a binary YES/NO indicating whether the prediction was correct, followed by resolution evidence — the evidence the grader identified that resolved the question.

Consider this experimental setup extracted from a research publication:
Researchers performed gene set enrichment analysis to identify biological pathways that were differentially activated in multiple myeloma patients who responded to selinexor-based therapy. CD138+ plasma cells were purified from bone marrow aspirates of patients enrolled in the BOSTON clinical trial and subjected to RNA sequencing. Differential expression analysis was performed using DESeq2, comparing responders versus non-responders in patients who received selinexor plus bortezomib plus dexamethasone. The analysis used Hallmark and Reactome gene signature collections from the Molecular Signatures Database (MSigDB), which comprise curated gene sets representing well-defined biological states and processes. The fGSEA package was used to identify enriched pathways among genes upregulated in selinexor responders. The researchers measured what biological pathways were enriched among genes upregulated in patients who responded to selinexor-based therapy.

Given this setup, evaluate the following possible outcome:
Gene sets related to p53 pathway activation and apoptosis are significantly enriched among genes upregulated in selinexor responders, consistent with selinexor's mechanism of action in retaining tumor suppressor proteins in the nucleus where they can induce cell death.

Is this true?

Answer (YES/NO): NO